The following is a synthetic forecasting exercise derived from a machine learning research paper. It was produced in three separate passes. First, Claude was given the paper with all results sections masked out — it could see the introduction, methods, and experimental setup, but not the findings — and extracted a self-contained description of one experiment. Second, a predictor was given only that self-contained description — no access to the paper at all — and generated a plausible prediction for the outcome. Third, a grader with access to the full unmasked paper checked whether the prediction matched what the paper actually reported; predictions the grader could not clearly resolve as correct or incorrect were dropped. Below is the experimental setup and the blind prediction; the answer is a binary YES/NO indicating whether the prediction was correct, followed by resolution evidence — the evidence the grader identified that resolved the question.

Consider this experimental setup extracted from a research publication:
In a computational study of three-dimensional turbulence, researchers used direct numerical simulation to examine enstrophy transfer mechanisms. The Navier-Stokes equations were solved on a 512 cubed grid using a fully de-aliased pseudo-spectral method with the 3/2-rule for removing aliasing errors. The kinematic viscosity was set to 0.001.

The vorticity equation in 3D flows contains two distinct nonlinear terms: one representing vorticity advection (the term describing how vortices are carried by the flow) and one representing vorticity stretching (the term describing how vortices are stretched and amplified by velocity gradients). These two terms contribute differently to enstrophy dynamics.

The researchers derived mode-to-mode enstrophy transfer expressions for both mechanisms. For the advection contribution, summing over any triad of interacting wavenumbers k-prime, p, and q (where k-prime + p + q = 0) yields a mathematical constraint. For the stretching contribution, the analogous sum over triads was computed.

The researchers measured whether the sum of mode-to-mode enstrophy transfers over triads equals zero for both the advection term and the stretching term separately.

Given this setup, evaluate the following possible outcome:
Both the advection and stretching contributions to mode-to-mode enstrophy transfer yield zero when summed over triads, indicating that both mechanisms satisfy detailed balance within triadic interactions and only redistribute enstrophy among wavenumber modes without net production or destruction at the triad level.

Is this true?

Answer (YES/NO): NO